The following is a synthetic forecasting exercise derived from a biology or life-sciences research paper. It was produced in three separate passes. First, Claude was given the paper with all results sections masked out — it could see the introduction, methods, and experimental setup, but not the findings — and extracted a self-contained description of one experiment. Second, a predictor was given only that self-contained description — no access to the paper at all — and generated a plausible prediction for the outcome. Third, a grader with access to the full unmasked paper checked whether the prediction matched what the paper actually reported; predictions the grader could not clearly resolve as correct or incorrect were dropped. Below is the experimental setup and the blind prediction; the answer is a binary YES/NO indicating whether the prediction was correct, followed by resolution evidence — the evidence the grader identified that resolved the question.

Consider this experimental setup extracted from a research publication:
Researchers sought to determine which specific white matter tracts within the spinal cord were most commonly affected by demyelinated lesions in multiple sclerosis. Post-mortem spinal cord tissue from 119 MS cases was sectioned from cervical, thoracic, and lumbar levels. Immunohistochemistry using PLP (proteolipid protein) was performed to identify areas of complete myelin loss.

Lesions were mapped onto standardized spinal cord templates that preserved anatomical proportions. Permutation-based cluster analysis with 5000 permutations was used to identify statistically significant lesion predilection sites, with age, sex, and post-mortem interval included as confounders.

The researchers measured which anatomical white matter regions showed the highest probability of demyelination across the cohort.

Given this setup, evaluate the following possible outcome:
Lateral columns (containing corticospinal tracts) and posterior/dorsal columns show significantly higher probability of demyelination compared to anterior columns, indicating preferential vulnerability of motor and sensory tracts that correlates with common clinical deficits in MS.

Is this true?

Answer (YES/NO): YES